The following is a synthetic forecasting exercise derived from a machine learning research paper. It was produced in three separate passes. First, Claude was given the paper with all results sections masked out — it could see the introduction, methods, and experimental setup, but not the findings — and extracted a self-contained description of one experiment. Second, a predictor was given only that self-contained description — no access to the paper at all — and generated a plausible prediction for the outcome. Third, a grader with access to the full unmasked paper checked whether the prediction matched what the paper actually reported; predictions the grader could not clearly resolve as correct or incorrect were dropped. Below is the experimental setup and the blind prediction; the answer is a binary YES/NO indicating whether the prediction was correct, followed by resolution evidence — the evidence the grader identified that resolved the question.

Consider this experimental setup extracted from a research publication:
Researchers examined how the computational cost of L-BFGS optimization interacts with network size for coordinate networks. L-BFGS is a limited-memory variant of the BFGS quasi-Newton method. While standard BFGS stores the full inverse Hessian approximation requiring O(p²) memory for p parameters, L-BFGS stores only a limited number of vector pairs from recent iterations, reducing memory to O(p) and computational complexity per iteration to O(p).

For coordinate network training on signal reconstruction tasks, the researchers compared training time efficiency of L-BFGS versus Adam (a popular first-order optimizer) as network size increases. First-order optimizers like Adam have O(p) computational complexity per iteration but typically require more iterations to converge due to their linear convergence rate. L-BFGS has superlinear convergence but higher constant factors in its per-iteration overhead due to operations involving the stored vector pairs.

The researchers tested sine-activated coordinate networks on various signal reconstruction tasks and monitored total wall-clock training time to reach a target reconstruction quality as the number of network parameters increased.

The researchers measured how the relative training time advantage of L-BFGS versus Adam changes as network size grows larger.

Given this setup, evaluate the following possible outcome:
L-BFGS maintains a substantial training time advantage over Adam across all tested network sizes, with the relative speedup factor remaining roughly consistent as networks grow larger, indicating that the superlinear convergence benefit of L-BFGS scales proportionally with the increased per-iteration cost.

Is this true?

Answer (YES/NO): NO